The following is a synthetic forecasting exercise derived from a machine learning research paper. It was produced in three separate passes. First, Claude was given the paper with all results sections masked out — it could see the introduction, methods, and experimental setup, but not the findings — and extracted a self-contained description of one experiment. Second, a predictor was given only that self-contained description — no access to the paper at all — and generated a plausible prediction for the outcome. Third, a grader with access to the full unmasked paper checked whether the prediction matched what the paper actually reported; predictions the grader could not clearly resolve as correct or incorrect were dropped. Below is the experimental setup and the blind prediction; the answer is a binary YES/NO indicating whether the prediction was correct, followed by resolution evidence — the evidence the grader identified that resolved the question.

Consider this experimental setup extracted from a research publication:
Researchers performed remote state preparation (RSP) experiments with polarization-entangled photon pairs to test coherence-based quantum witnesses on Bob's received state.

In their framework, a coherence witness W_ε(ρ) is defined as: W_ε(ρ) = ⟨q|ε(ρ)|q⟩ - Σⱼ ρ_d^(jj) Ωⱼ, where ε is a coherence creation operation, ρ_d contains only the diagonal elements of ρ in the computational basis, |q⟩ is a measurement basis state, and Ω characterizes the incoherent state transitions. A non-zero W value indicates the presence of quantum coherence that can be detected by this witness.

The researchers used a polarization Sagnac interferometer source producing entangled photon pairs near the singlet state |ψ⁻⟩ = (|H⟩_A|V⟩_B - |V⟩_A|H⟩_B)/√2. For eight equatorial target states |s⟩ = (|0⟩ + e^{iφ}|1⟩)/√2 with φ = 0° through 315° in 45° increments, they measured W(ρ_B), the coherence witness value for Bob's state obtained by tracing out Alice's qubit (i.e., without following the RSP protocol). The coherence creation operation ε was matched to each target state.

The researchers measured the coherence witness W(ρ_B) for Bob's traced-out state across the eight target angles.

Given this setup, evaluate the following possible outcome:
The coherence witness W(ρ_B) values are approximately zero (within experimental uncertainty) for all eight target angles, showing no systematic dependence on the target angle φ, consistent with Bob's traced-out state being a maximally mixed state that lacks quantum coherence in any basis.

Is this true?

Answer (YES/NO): NO